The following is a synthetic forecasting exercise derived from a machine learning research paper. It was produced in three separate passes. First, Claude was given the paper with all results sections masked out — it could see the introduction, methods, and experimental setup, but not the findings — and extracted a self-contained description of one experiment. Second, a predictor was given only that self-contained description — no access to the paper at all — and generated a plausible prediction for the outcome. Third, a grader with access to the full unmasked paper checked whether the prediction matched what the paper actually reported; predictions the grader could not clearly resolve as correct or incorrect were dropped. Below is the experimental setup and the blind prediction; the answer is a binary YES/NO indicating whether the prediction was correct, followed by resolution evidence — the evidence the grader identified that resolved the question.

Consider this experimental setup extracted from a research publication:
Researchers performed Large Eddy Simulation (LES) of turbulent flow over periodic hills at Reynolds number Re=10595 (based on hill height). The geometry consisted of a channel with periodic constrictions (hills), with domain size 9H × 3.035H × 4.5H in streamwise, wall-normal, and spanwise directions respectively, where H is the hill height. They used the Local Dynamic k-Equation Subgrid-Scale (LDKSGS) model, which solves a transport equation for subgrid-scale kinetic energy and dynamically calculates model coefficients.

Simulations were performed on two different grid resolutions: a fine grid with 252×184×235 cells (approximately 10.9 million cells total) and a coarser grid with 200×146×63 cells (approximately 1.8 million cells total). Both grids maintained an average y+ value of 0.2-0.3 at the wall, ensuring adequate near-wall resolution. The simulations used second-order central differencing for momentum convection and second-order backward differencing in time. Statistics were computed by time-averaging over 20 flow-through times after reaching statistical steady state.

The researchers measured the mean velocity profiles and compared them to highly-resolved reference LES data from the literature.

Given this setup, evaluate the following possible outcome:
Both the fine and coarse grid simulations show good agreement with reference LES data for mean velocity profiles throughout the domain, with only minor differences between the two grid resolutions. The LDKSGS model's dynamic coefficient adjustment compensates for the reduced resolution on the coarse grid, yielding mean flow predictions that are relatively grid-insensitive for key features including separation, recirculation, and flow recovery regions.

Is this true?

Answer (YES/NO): NO